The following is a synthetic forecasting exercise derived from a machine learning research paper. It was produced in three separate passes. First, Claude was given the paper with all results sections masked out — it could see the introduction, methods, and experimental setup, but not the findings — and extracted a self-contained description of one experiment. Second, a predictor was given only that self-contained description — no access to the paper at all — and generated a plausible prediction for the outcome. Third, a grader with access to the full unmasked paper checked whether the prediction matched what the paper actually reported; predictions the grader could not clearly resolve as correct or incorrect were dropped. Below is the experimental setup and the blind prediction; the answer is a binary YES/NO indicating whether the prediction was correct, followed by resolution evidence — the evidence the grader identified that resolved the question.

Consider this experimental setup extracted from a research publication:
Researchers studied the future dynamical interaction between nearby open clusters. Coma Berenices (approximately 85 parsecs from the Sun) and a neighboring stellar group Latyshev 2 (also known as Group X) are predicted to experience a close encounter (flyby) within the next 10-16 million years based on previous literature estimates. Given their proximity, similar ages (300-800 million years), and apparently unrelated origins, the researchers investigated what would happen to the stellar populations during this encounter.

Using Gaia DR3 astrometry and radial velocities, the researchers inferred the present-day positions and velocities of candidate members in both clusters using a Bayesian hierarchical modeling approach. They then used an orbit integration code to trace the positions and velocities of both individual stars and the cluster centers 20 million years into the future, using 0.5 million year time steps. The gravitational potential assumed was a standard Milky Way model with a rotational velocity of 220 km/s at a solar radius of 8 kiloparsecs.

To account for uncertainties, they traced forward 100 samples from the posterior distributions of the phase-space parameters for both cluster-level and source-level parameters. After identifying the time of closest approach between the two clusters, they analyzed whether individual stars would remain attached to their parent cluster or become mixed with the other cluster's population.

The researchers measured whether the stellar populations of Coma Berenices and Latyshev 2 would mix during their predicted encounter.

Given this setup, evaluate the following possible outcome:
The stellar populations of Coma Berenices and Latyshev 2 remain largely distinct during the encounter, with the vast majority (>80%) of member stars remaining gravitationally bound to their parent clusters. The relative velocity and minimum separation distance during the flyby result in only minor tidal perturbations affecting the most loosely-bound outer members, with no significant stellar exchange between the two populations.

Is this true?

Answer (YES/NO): NO